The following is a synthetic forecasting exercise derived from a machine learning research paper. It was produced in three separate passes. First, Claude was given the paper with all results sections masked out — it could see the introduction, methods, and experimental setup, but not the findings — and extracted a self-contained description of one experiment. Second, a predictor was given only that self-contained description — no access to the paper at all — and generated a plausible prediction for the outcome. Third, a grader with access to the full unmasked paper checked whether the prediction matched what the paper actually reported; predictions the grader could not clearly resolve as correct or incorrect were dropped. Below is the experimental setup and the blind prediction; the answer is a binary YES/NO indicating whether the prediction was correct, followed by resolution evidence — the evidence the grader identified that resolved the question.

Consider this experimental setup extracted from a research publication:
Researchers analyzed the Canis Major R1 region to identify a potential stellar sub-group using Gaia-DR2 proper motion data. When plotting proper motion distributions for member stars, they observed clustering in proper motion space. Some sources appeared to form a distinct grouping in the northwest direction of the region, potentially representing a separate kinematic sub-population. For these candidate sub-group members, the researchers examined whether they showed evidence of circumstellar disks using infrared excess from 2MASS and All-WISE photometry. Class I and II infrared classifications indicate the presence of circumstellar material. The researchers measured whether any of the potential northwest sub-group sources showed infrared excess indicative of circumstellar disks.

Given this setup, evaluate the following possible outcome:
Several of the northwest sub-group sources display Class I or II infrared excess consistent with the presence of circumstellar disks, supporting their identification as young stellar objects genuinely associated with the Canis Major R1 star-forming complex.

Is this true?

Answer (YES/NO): NO